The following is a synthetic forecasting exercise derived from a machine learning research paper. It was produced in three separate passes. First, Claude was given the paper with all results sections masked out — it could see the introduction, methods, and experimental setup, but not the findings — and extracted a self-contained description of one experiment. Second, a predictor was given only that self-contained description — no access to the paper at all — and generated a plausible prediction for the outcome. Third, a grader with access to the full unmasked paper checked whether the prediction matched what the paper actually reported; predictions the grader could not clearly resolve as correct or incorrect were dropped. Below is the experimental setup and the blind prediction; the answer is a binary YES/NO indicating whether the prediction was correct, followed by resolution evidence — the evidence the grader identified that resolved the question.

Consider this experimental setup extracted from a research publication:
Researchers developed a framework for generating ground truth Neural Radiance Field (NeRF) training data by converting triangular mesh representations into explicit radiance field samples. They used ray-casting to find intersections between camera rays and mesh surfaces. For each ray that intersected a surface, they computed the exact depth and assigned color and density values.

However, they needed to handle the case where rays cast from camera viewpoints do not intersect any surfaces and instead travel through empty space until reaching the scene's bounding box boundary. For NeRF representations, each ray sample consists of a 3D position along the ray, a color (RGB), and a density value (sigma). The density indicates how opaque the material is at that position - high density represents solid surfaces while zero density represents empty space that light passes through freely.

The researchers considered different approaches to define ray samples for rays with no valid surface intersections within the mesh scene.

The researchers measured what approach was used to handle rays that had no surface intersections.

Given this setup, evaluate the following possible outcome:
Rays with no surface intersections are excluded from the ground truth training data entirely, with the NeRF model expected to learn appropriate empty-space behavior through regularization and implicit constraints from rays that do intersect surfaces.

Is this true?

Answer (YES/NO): NO